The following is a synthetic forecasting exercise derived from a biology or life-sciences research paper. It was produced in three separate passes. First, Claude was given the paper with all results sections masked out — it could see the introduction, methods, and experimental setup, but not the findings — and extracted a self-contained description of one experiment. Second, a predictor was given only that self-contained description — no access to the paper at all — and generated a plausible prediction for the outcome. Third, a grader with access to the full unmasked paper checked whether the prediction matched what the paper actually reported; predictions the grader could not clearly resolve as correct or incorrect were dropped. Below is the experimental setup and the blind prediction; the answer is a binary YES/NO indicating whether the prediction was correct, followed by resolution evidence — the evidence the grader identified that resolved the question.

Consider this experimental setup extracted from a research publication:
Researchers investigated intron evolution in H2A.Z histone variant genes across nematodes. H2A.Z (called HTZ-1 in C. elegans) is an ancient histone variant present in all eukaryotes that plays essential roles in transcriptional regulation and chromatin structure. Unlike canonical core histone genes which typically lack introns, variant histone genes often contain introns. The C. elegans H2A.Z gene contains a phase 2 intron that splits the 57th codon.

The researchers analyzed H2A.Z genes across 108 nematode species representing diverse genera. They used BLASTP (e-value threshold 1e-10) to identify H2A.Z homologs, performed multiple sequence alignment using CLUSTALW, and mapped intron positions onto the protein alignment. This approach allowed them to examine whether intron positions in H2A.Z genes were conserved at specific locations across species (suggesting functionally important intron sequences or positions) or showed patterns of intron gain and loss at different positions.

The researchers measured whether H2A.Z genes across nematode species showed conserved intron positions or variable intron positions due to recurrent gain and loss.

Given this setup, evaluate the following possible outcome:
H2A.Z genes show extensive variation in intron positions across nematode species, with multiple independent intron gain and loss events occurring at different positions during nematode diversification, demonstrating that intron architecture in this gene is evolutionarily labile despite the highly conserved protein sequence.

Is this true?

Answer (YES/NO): NO